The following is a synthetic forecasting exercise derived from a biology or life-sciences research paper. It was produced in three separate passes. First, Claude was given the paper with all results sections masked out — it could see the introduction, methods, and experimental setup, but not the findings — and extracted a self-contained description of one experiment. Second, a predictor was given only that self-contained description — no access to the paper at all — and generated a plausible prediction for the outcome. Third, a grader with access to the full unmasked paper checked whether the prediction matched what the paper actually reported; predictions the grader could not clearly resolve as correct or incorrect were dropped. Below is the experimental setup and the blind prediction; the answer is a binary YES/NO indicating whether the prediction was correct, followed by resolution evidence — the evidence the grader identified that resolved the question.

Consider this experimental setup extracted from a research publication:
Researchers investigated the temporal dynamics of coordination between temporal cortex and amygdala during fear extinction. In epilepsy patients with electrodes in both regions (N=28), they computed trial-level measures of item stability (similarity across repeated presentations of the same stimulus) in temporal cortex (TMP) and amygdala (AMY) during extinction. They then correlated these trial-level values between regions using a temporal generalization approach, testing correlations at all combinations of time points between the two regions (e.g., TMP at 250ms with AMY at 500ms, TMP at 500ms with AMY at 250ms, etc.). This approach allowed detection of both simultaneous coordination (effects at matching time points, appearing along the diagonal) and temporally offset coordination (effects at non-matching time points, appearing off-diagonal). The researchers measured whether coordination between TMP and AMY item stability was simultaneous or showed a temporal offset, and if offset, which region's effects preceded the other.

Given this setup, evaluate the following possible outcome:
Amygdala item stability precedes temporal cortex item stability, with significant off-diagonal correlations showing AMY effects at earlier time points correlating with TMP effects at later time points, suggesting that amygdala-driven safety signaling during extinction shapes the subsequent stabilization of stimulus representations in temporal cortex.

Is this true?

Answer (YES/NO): NO